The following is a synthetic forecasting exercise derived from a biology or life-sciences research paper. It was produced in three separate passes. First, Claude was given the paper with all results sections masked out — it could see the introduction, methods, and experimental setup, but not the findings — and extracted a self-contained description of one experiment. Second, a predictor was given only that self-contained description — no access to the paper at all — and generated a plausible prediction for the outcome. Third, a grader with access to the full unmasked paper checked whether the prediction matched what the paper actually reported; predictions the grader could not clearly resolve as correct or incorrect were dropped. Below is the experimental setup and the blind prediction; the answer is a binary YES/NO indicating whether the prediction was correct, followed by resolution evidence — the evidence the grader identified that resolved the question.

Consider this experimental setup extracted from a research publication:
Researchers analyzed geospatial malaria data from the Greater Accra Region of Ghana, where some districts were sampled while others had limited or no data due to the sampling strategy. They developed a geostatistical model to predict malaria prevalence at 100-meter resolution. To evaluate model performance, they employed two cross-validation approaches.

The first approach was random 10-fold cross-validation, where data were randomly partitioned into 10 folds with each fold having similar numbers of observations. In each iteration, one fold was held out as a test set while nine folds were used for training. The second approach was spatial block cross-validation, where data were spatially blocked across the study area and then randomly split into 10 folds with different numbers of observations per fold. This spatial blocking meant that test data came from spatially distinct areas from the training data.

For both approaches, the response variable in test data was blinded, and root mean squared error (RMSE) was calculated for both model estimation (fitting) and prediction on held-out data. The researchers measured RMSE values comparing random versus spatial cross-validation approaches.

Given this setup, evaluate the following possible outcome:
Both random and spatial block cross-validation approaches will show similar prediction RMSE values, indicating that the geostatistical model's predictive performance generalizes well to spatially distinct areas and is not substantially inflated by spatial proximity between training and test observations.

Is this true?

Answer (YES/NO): NO